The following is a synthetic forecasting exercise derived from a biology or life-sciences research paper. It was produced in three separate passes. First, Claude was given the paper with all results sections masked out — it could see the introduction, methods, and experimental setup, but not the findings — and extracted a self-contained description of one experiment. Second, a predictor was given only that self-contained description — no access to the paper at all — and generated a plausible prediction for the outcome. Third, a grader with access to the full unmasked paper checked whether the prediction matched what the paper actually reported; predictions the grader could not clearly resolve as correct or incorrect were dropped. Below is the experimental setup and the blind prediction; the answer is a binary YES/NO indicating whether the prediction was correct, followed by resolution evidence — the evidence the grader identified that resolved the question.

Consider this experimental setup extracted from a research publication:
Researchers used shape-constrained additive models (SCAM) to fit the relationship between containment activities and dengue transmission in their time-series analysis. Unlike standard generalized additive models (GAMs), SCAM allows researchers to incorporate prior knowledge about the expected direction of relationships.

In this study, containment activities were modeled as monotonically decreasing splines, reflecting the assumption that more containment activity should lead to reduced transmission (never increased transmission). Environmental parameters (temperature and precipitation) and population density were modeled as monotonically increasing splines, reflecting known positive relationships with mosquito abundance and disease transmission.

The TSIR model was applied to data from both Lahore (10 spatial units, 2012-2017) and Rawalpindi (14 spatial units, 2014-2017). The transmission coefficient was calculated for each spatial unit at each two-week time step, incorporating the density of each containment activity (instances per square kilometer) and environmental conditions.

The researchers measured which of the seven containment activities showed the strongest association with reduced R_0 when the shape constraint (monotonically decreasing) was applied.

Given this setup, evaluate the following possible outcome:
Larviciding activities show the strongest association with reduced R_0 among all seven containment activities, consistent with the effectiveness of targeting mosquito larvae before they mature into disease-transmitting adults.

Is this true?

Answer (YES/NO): NO